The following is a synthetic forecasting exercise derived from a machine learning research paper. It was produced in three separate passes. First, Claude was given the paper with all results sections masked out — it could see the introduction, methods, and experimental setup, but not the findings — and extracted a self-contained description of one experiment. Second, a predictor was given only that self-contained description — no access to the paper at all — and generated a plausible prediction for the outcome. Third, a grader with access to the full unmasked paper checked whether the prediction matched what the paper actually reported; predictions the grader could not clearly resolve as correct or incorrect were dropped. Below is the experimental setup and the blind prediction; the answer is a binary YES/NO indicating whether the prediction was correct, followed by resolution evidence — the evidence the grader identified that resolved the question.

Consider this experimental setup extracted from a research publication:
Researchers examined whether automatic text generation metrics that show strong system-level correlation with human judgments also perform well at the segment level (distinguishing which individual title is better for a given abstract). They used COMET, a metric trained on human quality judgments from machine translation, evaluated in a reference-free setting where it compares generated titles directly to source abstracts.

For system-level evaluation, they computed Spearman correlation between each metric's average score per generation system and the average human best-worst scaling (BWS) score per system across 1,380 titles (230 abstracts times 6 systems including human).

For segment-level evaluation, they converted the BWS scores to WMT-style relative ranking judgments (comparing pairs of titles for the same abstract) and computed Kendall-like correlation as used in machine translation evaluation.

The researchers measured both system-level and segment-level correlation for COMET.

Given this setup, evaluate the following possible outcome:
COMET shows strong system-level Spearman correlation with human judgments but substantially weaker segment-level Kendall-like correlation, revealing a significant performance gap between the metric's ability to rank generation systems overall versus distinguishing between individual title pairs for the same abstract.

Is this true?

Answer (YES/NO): YES